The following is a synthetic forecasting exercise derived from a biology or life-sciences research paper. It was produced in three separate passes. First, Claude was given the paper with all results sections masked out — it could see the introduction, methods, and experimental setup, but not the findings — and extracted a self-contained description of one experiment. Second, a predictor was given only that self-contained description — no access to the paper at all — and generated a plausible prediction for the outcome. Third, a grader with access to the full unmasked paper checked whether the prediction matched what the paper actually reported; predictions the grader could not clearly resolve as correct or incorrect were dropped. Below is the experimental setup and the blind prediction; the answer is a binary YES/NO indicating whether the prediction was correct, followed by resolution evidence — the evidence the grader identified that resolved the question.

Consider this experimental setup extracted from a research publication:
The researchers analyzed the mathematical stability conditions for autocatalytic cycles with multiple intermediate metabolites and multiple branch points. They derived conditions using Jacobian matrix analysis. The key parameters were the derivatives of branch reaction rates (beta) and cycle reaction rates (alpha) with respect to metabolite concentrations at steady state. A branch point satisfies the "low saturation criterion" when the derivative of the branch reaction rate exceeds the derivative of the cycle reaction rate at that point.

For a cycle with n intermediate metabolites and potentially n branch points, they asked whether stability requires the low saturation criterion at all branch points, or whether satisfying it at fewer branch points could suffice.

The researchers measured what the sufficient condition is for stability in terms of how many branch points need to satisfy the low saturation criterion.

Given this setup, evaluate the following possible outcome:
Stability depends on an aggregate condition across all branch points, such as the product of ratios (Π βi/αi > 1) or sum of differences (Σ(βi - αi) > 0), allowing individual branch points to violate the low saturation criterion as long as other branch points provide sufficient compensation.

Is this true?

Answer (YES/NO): NO